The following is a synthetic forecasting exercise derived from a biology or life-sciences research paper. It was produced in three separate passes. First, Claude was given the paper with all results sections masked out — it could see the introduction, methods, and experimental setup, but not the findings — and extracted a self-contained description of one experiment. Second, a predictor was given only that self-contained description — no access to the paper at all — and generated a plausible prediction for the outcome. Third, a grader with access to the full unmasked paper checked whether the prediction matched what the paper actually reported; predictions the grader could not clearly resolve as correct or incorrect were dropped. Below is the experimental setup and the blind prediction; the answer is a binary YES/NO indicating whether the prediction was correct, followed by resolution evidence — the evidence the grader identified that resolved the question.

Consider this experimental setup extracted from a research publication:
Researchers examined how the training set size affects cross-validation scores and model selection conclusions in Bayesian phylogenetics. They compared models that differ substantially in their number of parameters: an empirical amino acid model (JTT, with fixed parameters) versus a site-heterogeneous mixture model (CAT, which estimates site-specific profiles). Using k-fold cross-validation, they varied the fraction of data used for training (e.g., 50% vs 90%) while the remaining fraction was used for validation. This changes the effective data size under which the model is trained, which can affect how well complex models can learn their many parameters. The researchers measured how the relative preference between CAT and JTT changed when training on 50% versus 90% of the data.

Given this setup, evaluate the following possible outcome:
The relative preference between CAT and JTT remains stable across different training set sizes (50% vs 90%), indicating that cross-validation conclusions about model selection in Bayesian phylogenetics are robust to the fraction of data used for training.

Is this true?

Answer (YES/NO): NO